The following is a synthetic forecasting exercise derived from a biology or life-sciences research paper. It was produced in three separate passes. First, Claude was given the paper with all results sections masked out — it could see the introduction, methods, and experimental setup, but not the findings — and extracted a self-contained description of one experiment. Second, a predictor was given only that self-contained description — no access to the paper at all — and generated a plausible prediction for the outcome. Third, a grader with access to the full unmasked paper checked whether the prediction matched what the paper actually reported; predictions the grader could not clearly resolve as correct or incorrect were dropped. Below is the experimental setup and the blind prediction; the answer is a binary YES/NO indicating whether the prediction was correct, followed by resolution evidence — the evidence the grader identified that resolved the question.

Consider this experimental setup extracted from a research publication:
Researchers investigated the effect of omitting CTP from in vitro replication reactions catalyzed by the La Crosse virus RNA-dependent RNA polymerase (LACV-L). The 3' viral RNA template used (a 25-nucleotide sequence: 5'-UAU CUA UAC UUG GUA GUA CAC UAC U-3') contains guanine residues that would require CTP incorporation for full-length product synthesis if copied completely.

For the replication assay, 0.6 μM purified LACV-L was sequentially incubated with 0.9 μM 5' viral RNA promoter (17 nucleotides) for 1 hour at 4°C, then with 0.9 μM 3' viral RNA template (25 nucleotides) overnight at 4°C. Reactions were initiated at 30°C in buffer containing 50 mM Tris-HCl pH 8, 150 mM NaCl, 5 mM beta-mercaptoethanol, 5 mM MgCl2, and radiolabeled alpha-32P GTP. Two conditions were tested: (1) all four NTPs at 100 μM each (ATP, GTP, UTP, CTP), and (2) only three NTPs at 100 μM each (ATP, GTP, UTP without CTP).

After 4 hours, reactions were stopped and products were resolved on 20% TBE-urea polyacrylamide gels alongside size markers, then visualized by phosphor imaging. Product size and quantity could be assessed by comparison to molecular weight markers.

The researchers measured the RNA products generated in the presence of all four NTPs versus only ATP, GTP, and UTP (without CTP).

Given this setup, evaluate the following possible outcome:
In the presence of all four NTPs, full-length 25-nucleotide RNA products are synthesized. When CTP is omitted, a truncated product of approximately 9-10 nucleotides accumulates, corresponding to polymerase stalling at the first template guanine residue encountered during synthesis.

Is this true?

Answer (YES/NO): YES